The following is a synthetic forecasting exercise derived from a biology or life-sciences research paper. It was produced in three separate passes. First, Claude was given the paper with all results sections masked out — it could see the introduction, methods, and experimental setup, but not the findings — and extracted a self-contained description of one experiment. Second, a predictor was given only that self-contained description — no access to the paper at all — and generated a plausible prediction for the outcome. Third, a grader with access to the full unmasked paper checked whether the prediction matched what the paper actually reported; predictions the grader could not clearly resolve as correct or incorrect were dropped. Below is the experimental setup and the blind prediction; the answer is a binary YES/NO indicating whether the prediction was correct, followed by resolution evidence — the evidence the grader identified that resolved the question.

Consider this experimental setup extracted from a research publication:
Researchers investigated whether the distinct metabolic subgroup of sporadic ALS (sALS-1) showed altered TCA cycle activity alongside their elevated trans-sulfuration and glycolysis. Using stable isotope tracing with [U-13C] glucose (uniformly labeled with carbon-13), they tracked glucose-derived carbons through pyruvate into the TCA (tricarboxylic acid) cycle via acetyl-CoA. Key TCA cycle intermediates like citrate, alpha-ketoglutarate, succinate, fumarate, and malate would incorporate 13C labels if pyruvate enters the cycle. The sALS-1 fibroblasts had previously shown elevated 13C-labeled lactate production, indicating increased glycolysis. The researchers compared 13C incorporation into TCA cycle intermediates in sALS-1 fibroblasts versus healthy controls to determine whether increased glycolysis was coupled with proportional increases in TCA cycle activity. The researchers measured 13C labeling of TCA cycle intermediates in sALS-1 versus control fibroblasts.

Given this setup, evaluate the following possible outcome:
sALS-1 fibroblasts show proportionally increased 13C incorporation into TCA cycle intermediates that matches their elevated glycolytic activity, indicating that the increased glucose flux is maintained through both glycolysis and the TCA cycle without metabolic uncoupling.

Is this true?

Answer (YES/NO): YES